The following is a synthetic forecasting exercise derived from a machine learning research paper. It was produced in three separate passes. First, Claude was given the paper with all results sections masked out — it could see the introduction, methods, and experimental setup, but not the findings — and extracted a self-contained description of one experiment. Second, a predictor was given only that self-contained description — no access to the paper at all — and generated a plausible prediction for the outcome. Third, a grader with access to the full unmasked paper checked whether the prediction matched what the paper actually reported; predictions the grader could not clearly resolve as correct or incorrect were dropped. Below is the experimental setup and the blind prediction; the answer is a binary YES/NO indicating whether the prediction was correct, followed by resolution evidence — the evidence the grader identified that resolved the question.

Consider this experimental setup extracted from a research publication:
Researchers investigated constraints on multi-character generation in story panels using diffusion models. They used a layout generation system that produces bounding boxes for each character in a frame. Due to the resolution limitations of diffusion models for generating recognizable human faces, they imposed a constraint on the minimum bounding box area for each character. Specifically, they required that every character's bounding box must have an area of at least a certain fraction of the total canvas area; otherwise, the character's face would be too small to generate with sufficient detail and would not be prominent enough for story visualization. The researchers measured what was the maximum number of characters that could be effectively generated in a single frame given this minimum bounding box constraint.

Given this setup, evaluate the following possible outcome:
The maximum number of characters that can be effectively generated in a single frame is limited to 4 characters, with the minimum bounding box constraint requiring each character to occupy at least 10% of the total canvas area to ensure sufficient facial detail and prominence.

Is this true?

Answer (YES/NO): NO